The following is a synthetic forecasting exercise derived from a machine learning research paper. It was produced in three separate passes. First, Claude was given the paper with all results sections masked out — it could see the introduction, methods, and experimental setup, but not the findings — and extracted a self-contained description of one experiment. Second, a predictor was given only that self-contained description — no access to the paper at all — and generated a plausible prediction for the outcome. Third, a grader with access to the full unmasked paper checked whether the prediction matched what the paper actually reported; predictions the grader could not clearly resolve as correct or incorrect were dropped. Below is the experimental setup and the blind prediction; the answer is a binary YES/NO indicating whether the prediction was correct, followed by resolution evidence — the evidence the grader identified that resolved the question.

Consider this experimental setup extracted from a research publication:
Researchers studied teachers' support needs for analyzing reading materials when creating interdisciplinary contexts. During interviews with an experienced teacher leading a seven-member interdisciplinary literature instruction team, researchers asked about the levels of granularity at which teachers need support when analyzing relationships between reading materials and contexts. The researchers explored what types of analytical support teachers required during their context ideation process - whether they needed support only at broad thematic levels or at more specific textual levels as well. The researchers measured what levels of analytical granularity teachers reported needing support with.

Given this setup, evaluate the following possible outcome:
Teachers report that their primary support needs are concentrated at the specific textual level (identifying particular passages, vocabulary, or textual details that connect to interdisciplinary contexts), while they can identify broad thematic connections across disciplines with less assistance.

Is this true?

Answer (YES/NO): NO